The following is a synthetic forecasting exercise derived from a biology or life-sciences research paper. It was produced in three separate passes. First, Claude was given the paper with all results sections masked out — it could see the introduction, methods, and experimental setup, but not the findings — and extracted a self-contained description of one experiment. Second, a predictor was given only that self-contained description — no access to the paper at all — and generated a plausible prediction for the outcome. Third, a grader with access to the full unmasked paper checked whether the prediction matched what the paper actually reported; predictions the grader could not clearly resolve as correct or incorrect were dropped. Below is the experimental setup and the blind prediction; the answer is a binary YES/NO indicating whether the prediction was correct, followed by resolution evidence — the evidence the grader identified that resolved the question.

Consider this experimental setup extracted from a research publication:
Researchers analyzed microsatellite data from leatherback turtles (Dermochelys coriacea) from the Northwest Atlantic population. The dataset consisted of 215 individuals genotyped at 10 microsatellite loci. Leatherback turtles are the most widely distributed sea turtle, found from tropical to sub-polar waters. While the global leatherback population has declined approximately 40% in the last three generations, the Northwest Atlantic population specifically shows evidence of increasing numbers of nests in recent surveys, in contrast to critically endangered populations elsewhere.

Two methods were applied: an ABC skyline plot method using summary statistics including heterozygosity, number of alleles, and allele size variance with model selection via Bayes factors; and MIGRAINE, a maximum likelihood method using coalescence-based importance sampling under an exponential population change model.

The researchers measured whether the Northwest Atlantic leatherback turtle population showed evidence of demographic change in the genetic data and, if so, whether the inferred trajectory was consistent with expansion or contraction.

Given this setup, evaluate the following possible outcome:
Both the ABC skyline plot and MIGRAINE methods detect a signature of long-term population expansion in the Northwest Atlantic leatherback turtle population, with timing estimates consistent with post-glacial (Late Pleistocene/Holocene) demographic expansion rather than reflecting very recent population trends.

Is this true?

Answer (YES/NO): NO